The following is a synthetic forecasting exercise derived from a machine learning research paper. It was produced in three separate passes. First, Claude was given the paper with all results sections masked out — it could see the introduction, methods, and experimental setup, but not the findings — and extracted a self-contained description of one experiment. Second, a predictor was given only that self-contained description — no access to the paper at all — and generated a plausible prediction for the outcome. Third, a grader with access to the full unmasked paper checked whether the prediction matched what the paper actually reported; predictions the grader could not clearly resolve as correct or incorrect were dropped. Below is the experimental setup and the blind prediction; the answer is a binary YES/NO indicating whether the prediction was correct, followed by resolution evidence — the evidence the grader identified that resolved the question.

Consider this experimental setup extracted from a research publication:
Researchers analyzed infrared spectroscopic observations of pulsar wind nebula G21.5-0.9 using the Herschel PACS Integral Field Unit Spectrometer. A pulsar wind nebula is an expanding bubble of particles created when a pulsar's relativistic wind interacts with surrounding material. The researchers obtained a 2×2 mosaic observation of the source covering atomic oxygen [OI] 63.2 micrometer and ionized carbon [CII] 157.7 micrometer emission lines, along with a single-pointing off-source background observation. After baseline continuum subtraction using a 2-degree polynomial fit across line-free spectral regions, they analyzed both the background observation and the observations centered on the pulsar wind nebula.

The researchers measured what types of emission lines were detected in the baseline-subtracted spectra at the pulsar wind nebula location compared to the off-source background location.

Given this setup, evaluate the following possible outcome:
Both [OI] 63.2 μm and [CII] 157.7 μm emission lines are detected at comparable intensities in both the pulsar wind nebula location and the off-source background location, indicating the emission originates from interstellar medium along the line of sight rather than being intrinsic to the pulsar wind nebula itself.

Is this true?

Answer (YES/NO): NO